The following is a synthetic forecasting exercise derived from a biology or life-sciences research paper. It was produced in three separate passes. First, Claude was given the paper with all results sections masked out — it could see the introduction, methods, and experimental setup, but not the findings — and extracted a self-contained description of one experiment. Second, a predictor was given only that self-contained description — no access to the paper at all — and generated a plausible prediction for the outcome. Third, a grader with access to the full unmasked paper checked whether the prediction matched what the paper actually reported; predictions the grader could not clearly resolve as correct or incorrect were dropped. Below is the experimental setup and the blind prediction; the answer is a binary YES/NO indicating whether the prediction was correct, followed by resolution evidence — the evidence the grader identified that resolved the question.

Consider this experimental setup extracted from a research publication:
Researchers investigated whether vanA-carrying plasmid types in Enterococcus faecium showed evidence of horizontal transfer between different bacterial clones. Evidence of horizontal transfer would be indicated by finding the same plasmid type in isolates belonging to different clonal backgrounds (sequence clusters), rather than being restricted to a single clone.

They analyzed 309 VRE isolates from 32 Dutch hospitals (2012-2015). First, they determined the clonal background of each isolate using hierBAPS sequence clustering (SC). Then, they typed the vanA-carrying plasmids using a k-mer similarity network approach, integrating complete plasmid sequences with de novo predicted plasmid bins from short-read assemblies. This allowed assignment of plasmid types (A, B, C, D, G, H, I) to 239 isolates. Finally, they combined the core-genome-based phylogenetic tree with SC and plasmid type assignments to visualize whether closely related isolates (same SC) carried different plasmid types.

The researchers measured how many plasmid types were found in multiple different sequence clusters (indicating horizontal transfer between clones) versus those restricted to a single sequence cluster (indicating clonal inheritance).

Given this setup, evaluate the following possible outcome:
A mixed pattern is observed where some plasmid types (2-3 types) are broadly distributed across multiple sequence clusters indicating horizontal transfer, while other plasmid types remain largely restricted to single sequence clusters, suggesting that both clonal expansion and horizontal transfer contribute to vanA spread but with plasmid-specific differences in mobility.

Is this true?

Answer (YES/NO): NO